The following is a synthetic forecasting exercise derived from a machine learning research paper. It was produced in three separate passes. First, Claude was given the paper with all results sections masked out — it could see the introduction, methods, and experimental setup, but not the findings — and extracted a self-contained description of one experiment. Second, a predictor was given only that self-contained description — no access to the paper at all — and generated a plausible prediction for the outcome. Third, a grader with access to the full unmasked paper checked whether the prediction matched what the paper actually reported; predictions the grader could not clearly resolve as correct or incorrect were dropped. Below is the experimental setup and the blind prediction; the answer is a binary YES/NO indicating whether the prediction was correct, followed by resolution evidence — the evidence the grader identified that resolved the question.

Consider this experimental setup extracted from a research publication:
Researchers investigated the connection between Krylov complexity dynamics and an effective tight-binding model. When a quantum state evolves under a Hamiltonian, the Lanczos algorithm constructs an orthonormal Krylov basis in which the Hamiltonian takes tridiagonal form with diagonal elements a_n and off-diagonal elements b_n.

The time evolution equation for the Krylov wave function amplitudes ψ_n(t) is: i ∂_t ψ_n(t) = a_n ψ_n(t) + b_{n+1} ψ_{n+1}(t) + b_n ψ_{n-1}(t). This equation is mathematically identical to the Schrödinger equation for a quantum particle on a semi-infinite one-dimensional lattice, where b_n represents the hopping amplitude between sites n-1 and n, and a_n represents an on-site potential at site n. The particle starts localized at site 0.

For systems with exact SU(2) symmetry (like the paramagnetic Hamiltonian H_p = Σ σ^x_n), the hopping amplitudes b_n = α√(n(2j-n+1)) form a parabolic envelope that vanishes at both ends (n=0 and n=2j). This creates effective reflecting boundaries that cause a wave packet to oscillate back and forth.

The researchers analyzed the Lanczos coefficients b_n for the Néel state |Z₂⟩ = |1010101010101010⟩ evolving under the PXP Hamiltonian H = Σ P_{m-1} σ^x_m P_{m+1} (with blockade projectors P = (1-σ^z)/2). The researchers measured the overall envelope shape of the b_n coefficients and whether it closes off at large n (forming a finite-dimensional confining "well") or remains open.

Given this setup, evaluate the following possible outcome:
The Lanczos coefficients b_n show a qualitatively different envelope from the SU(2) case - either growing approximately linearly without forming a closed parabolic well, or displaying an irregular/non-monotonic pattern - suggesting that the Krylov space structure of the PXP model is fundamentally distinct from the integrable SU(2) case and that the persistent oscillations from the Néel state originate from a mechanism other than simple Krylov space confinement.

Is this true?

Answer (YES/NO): NO